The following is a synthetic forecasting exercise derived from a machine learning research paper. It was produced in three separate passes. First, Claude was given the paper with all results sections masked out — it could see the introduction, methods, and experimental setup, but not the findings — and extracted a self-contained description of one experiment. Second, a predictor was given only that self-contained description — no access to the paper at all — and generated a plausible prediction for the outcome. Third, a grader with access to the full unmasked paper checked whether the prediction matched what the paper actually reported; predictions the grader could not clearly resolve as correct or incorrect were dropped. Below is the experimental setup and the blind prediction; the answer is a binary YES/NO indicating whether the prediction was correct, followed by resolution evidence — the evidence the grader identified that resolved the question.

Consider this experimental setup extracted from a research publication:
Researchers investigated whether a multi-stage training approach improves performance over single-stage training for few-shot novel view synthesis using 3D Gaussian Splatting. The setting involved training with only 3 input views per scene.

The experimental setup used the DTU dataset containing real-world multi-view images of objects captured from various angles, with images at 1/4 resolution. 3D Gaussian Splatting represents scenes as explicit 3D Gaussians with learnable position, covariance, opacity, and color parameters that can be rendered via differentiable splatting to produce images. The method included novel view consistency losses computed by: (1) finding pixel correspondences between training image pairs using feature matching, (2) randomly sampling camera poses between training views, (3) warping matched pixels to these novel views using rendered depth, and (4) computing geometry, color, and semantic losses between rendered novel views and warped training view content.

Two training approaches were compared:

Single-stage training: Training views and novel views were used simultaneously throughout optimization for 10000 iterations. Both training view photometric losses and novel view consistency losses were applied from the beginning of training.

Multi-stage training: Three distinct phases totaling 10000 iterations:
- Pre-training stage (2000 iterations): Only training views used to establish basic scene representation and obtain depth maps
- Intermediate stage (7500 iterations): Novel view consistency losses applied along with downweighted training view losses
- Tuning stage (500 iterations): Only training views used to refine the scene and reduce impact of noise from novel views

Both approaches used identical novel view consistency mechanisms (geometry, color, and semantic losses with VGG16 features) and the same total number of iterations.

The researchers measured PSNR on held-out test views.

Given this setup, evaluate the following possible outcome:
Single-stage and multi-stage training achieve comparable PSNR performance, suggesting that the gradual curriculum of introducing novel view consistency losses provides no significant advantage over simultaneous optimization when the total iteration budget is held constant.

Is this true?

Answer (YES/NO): NO